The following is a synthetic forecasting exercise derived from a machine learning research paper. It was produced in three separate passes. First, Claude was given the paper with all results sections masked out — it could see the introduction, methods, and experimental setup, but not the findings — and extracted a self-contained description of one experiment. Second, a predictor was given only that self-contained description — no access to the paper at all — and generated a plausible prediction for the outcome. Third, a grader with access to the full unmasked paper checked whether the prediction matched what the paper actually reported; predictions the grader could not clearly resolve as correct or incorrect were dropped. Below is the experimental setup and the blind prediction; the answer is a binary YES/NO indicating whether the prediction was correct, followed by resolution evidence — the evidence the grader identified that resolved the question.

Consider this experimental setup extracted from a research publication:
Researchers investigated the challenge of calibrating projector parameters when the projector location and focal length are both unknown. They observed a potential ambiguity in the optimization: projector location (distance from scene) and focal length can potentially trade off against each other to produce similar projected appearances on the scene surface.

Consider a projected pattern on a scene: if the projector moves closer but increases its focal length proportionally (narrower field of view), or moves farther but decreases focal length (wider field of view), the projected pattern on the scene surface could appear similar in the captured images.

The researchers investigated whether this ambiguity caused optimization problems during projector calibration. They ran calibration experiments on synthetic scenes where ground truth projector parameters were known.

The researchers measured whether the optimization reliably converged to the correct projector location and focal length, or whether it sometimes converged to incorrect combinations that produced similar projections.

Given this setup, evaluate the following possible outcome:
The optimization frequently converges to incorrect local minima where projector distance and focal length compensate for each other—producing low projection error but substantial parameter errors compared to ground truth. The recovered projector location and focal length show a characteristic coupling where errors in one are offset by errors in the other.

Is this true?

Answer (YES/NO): NO